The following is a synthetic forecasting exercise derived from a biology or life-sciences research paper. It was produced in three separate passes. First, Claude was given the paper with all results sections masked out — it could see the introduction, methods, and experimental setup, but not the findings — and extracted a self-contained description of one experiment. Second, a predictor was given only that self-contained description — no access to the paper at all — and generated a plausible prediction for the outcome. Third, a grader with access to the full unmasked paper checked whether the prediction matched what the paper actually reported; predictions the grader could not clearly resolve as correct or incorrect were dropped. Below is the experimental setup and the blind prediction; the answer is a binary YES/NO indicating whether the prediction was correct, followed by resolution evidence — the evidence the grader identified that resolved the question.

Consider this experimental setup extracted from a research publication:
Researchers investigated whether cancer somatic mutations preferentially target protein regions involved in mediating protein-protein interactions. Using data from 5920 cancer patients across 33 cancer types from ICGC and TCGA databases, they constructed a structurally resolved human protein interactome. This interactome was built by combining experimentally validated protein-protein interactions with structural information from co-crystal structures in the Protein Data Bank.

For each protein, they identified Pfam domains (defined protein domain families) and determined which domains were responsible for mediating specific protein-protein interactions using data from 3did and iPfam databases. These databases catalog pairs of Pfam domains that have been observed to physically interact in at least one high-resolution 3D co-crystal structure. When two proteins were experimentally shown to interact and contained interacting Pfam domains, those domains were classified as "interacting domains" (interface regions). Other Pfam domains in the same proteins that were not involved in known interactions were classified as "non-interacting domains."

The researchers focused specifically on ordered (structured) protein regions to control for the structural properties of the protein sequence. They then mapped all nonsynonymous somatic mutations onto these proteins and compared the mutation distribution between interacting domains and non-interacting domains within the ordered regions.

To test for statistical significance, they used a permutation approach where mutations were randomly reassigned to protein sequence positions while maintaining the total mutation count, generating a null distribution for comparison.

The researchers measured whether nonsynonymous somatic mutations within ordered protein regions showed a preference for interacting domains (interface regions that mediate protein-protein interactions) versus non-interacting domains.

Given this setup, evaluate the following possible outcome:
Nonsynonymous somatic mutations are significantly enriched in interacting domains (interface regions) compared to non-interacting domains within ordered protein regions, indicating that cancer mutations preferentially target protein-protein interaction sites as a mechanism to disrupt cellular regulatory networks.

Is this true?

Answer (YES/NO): YES